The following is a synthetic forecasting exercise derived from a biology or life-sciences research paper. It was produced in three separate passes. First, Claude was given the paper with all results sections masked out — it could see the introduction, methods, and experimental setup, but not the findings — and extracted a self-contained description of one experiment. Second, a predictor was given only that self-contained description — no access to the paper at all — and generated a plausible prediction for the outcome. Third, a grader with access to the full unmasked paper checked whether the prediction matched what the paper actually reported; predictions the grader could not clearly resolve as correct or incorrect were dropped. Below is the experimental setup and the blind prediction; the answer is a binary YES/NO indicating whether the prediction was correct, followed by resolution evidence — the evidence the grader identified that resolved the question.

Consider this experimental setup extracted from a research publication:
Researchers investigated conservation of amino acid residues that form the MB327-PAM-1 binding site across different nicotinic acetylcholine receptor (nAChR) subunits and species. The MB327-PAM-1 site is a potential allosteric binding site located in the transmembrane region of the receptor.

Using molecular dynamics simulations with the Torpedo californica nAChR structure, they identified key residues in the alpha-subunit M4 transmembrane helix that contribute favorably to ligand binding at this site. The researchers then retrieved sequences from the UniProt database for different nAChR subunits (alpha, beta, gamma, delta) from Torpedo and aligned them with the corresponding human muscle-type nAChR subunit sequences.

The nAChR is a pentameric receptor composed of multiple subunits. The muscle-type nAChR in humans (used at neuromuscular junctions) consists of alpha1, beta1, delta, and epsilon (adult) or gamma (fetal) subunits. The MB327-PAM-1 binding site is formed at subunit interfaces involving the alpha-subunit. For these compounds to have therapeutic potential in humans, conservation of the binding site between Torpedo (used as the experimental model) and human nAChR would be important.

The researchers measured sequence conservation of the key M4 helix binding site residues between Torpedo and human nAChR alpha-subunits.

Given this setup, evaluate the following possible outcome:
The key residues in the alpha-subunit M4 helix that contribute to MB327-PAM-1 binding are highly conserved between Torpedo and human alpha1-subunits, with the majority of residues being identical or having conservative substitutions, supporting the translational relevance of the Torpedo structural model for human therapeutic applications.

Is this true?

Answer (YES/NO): YES